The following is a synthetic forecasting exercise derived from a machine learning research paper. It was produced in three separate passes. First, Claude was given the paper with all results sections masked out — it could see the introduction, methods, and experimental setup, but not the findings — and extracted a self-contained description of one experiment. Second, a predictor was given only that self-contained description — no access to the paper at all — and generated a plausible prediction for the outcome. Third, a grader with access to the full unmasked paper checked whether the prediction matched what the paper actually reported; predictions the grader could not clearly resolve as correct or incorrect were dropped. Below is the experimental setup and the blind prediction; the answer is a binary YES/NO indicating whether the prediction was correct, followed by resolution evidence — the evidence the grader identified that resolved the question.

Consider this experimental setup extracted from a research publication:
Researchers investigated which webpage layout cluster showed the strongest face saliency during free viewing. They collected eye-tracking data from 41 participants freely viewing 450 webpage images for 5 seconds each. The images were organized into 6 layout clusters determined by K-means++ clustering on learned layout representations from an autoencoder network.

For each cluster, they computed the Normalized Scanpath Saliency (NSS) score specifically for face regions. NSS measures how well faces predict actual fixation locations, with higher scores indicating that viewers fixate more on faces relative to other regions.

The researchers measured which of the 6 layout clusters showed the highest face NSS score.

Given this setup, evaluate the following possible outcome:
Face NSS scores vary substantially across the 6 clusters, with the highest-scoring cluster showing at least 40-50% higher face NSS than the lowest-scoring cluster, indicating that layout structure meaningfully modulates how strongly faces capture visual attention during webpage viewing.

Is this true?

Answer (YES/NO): YES